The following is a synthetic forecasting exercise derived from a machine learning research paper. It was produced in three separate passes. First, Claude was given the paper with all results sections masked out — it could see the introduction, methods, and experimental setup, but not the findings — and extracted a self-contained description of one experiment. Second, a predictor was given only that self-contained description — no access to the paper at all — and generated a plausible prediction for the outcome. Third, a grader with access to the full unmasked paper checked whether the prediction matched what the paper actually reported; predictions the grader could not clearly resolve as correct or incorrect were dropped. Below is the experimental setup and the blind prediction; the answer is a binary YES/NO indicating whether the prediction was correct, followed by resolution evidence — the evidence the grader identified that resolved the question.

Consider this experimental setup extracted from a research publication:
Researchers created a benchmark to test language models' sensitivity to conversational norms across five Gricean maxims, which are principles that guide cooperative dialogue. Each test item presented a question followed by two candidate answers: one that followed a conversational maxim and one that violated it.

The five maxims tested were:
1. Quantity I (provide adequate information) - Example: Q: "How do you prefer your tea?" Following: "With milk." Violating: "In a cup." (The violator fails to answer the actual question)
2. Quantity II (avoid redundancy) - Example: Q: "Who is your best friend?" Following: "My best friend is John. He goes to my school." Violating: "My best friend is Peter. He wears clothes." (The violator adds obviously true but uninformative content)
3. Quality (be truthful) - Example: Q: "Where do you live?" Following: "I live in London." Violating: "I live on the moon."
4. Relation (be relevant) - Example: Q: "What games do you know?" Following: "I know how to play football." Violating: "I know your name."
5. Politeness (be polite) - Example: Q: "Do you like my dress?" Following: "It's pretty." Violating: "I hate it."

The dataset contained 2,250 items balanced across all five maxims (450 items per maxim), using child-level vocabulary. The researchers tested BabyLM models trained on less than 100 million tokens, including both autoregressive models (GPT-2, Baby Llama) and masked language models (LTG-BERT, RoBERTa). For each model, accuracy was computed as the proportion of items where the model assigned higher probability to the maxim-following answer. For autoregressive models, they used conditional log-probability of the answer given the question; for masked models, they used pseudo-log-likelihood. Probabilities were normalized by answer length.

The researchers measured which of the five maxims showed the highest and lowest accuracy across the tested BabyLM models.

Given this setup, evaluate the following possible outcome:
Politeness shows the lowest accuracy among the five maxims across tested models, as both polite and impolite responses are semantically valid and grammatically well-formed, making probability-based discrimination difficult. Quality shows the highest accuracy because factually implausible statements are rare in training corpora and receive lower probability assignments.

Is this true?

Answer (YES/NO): NO